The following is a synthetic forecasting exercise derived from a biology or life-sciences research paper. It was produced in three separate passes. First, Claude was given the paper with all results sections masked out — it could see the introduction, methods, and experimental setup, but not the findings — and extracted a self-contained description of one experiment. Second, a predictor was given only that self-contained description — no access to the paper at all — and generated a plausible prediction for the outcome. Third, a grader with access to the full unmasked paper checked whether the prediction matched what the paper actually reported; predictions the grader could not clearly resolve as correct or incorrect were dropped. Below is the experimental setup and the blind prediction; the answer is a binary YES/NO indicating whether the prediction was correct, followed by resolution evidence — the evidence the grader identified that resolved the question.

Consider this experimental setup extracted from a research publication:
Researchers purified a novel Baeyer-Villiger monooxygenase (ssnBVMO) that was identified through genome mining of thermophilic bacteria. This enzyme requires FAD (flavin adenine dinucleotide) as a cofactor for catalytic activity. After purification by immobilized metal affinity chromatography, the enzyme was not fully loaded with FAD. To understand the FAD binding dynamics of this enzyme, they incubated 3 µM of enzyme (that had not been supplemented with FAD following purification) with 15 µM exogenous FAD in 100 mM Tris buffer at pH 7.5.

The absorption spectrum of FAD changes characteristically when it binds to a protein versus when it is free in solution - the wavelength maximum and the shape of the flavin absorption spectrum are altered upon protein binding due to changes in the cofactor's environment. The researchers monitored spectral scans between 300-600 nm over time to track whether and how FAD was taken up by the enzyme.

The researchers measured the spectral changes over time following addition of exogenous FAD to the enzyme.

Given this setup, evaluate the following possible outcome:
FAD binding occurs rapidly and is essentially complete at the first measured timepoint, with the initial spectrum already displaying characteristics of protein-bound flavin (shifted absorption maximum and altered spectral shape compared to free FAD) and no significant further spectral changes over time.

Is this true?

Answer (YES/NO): NO